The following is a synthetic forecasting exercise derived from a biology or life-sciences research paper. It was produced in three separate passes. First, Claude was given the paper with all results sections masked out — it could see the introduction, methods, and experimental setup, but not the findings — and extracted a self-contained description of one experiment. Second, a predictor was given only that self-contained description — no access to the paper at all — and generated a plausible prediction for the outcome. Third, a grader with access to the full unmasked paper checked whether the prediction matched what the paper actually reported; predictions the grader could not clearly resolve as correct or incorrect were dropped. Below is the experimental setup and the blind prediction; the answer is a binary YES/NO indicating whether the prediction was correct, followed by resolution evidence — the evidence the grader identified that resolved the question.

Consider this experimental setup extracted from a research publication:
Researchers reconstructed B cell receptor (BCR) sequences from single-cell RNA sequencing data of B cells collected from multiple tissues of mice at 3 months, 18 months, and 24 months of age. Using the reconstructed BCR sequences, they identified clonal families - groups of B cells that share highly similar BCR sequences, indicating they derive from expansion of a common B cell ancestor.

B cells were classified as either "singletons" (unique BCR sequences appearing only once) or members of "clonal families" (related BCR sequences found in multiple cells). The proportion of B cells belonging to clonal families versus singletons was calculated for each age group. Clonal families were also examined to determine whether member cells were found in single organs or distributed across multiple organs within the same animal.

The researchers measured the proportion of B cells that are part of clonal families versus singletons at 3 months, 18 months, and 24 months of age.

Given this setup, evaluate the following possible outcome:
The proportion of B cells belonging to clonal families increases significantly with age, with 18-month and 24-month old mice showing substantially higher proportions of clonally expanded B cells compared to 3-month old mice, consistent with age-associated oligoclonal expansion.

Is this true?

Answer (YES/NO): YES